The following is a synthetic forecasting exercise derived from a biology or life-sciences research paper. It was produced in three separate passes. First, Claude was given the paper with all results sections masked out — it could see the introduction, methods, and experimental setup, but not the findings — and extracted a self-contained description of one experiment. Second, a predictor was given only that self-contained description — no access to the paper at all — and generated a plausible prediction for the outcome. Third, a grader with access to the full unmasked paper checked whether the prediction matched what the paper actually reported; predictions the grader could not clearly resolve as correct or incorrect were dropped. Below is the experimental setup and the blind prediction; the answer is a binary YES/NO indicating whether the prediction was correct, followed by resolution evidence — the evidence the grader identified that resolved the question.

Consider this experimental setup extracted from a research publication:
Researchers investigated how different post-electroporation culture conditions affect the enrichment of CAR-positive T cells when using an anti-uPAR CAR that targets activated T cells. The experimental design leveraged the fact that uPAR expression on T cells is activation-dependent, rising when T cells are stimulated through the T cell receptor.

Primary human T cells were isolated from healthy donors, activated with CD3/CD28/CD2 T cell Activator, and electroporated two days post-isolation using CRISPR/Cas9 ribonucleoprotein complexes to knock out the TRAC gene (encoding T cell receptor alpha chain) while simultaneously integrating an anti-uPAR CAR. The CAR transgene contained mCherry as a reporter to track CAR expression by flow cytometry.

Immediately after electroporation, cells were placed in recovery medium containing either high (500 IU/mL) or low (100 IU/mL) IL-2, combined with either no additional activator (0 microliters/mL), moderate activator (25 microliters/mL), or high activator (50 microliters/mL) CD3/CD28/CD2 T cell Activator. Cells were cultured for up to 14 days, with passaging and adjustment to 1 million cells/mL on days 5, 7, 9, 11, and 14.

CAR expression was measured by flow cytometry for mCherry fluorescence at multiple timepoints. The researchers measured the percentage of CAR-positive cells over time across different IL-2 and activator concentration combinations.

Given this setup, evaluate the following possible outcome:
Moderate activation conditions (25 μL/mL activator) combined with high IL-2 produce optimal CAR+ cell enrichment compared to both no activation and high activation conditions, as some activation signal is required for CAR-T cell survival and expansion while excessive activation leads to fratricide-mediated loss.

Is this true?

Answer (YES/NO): NO